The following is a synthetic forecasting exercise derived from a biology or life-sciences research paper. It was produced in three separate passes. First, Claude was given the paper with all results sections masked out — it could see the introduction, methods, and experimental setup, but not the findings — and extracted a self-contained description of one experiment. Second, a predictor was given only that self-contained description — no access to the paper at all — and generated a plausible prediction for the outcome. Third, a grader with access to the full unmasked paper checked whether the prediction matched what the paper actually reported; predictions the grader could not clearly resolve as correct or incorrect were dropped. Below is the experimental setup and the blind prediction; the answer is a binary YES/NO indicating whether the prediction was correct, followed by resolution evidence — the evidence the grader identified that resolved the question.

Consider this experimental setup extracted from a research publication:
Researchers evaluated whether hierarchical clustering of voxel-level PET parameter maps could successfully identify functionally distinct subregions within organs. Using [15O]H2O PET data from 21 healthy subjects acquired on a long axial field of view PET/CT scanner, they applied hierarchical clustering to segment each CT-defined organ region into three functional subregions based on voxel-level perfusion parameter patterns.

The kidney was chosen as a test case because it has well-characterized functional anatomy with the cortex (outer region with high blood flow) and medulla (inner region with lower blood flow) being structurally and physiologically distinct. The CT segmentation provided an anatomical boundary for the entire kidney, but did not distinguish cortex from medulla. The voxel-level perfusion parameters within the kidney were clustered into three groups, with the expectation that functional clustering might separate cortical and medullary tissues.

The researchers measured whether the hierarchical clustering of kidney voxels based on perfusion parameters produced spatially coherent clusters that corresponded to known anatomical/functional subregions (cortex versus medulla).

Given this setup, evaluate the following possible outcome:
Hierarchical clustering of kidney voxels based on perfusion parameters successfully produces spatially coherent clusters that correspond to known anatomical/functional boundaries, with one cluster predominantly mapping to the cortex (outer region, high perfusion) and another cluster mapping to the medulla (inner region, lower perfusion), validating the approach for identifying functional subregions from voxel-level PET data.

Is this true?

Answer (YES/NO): NO